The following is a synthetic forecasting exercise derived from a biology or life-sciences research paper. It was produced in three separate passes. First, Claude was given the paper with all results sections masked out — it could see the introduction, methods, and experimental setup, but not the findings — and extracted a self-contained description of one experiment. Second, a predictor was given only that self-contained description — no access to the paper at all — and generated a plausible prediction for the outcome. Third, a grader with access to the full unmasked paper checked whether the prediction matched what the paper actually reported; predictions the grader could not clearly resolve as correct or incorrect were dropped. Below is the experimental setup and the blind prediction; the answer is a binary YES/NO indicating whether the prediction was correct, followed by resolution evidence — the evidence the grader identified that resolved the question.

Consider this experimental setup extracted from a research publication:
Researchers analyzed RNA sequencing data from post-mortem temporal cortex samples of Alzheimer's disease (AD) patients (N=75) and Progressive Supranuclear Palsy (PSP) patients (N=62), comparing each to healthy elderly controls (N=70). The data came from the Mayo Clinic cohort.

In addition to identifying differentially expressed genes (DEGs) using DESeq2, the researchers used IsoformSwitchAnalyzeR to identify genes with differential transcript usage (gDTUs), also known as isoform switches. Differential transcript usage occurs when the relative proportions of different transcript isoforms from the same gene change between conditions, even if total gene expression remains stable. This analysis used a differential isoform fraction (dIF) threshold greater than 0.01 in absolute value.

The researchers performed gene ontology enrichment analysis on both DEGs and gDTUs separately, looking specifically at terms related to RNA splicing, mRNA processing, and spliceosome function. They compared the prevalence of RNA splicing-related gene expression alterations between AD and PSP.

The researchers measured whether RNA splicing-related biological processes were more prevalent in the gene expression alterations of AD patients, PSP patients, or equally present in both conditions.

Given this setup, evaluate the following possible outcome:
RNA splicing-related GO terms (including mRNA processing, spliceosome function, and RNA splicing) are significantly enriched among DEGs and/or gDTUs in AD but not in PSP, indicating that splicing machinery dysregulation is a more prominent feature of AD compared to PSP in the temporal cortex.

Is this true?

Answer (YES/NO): YES